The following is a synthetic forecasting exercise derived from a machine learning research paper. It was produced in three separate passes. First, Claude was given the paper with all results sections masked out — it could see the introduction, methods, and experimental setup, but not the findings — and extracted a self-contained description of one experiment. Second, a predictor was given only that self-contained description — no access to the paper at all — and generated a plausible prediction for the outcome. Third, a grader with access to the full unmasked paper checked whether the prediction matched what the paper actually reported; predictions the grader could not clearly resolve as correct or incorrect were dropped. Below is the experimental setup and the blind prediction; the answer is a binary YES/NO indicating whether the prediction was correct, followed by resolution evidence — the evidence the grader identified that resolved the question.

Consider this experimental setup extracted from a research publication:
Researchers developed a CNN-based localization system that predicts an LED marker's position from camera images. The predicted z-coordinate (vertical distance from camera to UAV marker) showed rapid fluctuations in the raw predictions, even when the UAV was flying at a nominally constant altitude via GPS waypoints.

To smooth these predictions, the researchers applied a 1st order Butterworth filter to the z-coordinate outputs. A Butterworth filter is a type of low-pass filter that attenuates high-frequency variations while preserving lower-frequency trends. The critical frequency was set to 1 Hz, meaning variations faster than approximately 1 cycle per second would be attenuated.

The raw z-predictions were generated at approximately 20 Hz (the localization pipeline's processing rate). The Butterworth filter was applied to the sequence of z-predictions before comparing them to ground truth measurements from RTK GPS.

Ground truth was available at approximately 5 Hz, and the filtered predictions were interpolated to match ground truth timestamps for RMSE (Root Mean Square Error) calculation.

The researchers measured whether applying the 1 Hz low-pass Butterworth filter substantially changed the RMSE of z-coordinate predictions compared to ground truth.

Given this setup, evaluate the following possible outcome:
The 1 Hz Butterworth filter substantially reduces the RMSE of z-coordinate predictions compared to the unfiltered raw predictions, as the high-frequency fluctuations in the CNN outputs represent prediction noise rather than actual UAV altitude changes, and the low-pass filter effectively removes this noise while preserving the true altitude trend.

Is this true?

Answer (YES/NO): NO